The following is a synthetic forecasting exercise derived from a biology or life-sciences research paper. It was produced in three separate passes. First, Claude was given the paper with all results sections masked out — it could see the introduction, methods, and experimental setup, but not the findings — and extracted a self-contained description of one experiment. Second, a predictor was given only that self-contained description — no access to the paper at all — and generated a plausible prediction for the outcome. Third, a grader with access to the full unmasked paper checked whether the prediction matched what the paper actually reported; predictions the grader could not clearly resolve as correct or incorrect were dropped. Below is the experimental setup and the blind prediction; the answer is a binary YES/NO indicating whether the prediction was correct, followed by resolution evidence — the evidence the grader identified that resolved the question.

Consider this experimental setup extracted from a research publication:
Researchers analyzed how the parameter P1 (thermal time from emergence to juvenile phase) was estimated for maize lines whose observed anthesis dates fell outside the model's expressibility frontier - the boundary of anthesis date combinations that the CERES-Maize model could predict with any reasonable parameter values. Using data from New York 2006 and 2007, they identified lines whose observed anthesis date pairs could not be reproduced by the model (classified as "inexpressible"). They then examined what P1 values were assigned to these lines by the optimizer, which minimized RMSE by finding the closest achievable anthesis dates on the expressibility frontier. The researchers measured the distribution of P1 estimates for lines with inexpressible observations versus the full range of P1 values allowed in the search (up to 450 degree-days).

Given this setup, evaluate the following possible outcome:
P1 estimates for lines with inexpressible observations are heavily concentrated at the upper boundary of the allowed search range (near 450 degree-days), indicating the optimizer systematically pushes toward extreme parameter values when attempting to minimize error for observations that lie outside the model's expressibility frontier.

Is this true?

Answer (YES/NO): NO